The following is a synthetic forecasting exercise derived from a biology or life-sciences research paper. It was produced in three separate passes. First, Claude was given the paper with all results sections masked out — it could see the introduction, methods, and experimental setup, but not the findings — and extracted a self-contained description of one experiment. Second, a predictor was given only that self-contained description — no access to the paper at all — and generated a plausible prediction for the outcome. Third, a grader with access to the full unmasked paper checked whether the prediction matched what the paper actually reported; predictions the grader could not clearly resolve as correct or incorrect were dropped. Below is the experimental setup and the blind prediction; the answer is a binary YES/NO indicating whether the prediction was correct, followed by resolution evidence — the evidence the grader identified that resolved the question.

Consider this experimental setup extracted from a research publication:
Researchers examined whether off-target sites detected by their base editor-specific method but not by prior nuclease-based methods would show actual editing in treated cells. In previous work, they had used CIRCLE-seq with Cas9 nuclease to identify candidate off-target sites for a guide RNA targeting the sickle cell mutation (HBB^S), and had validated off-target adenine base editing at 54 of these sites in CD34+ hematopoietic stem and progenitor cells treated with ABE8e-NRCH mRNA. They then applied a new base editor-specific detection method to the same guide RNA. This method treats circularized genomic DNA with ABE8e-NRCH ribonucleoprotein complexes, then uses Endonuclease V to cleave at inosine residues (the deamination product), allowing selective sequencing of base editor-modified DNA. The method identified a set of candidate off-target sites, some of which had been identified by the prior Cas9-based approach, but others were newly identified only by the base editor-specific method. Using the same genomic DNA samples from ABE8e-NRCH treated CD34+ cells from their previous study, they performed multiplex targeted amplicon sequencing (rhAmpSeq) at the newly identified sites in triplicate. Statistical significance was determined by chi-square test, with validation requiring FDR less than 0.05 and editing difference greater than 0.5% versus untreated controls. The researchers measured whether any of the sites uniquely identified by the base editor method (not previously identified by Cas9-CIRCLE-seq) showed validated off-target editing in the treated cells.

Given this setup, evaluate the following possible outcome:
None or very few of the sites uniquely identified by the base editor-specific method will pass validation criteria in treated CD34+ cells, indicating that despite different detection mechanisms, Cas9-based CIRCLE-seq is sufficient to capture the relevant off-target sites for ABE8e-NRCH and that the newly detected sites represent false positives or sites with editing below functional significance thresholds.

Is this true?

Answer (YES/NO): NO